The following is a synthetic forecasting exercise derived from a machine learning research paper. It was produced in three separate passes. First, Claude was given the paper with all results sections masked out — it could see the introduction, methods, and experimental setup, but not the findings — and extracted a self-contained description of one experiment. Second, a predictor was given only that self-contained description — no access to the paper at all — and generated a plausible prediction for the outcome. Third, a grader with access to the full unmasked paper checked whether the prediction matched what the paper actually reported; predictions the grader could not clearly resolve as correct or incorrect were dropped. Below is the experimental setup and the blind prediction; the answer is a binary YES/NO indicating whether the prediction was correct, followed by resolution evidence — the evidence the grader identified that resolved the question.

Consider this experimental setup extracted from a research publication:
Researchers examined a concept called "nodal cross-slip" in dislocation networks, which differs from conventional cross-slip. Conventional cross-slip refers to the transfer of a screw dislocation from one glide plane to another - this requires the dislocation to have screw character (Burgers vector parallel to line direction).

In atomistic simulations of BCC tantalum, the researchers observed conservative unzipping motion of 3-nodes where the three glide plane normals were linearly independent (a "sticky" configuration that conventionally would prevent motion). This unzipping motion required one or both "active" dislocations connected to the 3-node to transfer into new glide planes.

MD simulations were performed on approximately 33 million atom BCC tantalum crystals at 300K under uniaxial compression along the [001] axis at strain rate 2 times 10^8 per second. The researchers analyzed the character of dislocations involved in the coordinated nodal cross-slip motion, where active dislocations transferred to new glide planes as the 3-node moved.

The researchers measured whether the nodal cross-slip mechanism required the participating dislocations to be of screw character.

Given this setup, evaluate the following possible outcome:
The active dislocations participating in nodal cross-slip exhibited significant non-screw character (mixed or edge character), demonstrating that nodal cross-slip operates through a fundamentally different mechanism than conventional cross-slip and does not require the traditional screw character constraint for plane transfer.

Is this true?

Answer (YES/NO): YES